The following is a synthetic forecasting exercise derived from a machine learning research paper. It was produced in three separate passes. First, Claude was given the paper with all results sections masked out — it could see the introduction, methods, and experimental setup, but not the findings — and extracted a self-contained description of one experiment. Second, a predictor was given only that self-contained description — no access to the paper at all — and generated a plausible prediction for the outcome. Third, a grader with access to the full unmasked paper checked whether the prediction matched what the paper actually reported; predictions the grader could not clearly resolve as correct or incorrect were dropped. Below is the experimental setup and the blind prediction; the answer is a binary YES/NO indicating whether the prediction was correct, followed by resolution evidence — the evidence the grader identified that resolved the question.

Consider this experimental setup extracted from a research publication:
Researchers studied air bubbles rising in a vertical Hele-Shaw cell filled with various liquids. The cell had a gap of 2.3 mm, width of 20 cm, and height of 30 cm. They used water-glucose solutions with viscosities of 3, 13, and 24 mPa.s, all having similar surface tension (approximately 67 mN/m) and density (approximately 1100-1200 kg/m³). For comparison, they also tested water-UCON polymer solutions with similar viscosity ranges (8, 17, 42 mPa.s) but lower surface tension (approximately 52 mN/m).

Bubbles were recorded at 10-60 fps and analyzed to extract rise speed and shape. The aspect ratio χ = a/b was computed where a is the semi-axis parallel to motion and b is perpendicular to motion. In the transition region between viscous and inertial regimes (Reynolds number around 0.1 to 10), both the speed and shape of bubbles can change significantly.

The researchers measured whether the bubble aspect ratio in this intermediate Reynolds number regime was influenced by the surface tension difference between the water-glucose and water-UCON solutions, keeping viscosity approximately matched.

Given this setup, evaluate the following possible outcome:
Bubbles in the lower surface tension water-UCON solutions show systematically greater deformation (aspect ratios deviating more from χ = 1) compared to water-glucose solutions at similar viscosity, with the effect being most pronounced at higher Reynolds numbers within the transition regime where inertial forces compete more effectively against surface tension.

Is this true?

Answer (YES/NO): NO